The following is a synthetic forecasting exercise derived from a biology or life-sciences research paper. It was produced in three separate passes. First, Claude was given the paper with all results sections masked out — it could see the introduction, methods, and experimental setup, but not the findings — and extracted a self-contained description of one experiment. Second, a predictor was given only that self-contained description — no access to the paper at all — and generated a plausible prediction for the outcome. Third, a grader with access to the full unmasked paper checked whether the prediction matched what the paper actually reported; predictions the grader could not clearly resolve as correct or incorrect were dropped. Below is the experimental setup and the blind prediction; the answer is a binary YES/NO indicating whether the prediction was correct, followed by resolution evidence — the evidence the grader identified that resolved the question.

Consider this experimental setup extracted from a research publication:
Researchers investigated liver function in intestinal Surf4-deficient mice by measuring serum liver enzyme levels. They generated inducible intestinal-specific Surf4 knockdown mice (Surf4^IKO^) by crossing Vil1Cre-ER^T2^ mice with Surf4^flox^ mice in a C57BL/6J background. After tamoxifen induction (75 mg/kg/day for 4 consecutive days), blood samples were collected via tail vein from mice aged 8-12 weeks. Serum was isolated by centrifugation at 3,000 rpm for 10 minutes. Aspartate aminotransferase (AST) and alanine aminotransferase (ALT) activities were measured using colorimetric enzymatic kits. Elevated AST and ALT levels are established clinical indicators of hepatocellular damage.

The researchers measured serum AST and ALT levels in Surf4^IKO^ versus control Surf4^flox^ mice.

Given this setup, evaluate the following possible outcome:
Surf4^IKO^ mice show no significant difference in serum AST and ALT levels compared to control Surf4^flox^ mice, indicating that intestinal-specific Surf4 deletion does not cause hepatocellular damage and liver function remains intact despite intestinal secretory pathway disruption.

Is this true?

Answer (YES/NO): NO